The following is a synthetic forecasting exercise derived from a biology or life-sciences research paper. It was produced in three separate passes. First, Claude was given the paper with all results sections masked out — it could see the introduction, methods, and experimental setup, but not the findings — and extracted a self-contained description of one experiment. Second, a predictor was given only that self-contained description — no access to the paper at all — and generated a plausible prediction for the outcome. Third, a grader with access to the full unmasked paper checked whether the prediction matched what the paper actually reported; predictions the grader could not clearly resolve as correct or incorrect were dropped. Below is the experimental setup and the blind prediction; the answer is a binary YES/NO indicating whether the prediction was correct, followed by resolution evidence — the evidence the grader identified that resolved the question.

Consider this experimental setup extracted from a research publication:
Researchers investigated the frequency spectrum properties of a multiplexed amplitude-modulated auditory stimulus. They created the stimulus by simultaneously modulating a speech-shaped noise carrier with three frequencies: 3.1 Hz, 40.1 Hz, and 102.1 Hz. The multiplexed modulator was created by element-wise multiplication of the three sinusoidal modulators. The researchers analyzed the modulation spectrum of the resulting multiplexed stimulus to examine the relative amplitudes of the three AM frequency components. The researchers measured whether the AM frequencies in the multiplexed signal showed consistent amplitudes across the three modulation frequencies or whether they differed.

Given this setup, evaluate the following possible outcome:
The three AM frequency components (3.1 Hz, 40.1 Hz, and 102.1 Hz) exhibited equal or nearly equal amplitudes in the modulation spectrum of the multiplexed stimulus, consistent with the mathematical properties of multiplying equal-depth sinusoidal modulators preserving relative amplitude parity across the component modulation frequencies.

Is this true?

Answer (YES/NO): YES